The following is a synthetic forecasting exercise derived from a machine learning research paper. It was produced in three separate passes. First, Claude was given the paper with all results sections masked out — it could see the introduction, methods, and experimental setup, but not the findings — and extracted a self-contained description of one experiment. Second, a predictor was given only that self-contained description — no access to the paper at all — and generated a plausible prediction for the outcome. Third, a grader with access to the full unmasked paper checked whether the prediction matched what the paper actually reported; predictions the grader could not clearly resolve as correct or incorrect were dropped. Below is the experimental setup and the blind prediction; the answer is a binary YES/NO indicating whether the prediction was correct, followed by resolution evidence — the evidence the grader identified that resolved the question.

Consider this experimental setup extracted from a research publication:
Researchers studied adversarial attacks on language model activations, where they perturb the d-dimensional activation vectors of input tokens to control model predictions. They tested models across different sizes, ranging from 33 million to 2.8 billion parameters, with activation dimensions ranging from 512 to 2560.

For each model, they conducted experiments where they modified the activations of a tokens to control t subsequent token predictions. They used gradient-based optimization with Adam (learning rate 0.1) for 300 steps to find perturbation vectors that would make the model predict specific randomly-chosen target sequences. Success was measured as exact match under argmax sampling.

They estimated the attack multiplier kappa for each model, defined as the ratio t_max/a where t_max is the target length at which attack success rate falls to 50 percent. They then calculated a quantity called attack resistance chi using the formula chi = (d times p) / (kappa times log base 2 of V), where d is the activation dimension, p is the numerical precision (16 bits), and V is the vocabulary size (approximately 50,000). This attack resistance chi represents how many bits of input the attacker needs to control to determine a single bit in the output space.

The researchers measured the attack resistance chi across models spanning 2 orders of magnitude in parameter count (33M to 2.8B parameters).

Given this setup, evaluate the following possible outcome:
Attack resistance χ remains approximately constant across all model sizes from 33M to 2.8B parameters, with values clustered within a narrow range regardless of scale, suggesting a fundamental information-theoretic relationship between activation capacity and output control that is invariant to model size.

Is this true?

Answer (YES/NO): YES